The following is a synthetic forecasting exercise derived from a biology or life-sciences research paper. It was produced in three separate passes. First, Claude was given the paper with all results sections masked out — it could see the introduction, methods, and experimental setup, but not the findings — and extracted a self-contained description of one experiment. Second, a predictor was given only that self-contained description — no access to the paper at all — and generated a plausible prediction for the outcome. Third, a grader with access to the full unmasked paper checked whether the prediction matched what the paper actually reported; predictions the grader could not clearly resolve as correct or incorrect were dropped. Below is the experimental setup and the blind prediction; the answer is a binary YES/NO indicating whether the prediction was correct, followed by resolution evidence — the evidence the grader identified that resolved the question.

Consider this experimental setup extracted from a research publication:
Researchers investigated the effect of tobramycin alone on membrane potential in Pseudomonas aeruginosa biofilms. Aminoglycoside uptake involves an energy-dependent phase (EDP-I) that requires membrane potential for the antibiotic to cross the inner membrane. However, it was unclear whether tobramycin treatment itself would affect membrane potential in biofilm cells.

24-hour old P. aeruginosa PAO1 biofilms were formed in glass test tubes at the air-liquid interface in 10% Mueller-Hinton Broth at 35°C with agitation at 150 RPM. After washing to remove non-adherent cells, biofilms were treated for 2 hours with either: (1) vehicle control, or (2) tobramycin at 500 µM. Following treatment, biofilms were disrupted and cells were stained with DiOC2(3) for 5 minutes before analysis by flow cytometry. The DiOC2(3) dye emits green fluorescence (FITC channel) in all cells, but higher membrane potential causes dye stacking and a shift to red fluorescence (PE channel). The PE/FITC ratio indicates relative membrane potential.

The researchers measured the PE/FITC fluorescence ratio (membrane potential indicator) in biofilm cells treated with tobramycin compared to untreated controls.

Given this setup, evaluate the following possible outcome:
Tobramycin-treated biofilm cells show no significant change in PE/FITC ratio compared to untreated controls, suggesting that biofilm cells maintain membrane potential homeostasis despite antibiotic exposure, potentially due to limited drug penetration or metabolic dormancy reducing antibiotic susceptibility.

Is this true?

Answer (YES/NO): NO